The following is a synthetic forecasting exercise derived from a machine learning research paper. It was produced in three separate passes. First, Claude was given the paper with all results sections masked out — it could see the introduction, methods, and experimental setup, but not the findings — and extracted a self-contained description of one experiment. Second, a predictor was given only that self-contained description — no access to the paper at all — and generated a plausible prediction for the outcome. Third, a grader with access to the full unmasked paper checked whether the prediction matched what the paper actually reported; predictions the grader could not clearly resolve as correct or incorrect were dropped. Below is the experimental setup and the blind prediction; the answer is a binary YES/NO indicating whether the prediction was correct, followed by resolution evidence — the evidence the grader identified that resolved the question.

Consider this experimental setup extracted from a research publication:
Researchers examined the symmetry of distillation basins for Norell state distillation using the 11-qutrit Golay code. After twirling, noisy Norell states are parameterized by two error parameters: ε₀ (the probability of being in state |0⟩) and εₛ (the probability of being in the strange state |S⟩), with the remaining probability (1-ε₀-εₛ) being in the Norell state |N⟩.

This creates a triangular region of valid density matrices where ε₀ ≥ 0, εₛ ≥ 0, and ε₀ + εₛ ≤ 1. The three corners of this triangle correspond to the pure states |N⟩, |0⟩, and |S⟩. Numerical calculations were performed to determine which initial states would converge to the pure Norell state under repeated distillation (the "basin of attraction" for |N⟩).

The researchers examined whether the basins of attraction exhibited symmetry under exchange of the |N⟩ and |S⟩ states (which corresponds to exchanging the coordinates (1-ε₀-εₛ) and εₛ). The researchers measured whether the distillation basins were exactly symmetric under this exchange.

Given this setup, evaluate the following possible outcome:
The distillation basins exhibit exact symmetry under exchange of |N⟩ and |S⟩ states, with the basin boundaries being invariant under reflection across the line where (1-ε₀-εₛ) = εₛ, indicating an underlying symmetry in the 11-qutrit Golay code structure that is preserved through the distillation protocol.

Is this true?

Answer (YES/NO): NO